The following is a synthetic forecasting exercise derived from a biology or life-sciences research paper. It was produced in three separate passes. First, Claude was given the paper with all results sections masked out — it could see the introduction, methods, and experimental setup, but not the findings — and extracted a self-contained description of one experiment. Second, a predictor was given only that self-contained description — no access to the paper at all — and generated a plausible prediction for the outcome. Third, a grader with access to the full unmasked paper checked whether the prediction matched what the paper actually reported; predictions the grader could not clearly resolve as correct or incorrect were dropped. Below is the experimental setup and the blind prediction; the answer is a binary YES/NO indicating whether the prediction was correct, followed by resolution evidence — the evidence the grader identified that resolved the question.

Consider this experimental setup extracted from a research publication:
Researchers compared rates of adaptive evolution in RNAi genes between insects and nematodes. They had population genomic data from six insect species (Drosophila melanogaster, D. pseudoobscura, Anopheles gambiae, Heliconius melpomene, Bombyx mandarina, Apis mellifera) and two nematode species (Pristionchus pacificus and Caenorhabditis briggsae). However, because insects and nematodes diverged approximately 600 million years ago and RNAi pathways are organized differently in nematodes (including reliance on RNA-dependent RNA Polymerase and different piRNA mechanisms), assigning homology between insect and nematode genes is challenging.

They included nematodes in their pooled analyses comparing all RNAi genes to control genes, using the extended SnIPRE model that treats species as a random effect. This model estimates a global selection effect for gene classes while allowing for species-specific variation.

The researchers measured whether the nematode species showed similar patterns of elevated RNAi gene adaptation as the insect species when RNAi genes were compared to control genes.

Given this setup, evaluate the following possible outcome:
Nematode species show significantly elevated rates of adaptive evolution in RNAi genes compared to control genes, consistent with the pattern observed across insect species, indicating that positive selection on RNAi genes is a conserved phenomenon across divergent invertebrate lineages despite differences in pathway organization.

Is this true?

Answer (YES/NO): NO